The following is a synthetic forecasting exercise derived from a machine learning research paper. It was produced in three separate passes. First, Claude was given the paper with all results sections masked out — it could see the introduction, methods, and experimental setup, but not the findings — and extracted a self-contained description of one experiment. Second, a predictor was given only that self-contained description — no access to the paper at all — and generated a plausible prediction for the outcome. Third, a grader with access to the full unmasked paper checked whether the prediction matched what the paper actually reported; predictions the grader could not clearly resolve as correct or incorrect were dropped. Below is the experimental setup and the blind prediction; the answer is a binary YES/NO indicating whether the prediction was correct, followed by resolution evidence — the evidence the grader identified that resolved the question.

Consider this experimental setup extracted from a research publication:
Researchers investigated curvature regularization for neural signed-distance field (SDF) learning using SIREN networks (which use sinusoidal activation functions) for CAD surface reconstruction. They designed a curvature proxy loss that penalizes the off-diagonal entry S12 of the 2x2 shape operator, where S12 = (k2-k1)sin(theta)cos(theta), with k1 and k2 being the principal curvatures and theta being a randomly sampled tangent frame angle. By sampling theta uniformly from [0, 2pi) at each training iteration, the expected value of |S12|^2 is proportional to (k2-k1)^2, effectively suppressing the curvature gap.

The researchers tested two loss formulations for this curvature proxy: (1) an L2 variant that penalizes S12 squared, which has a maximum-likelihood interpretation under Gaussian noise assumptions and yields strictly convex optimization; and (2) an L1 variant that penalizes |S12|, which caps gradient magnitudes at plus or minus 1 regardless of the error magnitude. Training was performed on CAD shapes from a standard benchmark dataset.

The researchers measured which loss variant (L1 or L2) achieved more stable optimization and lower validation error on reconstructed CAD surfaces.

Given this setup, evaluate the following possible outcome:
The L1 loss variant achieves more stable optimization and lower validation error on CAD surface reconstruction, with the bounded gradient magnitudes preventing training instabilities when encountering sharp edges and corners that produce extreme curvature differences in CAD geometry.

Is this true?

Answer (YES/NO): YES